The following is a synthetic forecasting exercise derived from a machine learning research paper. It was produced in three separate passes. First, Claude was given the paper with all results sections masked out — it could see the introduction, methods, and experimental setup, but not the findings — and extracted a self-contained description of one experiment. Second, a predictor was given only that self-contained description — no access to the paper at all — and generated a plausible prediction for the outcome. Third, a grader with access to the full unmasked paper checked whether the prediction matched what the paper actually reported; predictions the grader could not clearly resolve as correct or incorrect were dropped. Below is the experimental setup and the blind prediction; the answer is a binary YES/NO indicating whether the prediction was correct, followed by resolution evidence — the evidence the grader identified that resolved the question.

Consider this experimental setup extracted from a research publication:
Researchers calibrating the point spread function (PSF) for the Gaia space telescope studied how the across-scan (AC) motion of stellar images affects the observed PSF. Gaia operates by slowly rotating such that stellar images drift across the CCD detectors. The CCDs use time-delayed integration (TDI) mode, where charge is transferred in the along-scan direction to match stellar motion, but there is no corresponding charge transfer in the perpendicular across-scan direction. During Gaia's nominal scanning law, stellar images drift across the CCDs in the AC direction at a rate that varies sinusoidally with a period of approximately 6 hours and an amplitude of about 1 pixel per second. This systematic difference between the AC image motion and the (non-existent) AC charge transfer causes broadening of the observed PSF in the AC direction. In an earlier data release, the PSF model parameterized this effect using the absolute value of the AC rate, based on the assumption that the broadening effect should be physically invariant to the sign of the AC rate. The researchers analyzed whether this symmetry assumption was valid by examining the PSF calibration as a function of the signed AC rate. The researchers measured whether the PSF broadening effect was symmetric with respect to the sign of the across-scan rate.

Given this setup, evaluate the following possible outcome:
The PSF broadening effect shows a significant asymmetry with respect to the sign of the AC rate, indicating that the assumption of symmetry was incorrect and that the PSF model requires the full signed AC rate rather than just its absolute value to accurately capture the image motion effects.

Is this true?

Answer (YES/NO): YES